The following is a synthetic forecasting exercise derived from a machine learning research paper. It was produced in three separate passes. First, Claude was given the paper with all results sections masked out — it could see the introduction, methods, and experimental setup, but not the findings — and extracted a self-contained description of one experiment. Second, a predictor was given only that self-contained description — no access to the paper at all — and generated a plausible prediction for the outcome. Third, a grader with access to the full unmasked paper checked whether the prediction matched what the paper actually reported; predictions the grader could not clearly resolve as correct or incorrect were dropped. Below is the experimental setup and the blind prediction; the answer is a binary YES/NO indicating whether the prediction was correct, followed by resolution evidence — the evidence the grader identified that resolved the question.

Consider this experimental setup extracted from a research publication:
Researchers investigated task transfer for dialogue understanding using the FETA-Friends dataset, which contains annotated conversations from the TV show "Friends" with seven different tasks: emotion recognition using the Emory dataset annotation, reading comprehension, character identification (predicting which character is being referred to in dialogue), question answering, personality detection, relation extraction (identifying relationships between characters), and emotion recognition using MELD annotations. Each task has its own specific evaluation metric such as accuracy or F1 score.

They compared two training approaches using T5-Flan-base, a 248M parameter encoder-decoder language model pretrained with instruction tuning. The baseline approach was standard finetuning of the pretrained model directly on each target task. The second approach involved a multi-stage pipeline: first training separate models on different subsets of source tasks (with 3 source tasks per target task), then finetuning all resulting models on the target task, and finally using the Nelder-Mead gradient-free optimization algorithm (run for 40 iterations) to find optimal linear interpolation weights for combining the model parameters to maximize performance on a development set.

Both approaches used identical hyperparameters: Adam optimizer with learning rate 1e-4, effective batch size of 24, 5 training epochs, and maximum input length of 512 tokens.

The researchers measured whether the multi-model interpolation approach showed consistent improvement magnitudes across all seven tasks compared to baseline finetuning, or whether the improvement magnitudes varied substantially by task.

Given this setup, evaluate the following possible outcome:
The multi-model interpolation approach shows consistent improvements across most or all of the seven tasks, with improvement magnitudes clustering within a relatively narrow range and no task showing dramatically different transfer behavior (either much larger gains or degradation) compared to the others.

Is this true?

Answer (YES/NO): NO